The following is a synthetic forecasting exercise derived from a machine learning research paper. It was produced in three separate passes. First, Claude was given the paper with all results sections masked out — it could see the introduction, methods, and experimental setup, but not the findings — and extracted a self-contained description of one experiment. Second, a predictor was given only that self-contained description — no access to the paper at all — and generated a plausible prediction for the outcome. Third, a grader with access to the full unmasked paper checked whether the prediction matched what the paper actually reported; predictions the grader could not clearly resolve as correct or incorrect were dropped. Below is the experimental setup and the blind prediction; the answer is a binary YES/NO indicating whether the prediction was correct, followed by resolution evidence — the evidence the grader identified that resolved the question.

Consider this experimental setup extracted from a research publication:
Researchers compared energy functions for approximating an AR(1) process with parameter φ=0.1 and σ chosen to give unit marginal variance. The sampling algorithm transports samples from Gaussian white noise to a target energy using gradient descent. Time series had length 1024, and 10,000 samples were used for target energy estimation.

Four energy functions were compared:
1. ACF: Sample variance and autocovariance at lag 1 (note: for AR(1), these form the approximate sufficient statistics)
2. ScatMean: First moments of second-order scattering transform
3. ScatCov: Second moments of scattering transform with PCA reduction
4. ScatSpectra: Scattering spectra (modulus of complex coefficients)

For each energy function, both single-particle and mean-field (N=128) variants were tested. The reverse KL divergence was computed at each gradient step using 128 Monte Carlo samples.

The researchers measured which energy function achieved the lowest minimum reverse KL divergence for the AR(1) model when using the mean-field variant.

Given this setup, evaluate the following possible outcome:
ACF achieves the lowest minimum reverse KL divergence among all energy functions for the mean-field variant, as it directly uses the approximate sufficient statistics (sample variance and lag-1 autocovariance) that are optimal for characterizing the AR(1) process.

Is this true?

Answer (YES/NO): YES